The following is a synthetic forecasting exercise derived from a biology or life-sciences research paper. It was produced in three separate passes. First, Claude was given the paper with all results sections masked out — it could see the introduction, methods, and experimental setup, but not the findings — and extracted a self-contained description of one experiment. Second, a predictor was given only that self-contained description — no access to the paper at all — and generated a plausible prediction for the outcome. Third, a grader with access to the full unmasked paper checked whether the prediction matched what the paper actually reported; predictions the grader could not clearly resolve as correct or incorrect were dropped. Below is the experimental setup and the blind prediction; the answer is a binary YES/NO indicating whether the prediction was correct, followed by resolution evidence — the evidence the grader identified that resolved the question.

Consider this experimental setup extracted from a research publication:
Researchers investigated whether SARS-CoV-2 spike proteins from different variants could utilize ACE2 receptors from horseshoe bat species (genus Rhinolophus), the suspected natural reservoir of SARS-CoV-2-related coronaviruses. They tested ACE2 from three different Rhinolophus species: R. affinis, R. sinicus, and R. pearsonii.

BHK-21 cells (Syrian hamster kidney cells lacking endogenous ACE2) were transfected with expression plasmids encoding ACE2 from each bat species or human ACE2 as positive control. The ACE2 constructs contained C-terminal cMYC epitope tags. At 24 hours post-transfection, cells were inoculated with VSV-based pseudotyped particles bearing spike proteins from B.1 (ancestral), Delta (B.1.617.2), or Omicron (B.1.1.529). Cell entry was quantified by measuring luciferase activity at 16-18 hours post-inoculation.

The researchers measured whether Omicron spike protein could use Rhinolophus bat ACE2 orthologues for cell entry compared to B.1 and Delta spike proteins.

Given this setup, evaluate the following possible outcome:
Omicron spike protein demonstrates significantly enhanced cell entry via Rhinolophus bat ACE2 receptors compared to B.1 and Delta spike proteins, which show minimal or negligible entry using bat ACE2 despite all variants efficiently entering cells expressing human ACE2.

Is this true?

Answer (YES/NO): NO